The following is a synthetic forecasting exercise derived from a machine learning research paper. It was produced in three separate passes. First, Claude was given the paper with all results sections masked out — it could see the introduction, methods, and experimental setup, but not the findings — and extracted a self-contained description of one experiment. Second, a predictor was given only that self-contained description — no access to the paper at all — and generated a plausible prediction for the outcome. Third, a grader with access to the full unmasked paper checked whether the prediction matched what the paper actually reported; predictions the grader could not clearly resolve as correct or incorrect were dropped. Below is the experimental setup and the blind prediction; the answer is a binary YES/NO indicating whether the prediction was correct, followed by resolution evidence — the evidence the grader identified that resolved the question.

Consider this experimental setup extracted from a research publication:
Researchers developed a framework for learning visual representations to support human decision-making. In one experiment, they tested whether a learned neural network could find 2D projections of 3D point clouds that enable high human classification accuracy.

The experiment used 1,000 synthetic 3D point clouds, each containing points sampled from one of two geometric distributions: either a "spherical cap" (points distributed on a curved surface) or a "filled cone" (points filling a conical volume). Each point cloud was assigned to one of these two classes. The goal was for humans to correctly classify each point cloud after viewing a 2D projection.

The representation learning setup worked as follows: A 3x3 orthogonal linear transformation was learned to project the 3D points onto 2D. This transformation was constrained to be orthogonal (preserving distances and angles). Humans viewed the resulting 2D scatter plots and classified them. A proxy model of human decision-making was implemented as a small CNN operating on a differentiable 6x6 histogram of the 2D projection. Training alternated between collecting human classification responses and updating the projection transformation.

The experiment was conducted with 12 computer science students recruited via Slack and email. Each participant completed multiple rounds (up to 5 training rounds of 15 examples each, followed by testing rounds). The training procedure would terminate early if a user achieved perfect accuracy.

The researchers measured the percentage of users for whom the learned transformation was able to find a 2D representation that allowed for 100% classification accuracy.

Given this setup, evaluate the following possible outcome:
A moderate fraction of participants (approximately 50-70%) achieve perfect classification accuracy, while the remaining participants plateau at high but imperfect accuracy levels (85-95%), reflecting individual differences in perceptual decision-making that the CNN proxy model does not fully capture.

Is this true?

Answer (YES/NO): NO